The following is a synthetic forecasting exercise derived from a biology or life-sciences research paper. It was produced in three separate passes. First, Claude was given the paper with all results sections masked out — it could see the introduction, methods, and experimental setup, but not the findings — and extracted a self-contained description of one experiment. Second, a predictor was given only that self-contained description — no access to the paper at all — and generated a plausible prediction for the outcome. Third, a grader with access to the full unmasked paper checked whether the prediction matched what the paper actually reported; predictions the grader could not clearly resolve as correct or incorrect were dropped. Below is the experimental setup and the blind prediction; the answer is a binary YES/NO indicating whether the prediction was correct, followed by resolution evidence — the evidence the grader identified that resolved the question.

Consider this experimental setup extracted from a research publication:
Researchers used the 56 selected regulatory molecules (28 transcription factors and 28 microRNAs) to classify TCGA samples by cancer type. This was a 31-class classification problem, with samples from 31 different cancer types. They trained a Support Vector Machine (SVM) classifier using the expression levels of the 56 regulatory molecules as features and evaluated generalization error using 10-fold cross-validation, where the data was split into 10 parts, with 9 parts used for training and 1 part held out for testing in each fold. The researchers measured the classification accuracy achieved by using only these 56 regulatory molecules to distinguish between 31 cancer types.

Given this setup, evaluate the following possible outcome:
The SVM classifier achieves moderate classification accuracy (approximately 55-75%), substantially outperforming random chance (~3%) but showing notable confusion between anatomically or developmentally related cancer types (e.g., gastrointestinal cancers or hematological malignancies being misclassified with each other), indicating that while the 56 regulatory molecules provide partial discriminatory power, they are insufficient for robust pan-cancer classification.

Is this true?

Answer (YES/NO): NO